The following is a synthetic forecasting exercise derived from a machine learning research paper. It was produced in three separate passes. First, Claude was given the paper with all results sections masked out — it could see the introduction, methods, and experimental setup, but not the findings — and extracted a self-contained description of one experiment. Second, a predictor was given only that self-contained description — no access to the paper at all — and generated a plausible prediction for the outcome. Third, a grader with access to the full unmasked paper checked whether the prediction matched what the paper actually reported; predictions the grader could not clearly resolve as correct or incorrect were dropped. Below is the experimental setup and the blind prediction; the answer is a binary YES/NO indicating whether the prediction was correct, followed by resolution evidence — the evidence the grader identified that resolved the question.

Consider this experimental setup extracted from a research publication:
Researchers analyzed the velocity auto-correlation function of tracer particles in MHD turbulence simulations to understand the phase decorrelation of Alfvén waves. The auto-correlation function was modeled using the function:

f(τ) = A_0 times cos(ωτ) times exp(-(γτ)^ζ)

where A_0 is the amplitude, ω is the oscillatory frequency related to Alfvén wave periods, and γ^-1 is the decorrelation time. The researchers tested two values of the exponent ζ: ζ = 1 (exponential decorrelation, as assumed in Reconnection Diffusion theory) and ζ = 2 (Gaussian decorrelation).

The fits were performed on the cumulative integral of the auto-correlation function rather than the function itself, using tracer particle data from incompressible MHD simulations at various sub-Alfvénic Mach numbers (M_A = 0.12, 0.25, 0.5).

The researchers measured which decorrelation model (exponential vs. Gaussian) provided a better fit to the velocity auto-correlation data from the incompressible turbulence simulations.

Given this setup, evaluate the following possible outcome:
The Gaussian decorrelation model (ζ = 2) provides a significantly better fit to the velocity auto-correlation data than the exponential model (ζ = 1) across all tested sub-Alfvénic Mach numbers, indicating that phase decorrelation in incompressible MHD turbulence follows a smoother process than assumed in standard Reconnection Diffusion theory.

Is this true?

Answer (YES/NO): YES